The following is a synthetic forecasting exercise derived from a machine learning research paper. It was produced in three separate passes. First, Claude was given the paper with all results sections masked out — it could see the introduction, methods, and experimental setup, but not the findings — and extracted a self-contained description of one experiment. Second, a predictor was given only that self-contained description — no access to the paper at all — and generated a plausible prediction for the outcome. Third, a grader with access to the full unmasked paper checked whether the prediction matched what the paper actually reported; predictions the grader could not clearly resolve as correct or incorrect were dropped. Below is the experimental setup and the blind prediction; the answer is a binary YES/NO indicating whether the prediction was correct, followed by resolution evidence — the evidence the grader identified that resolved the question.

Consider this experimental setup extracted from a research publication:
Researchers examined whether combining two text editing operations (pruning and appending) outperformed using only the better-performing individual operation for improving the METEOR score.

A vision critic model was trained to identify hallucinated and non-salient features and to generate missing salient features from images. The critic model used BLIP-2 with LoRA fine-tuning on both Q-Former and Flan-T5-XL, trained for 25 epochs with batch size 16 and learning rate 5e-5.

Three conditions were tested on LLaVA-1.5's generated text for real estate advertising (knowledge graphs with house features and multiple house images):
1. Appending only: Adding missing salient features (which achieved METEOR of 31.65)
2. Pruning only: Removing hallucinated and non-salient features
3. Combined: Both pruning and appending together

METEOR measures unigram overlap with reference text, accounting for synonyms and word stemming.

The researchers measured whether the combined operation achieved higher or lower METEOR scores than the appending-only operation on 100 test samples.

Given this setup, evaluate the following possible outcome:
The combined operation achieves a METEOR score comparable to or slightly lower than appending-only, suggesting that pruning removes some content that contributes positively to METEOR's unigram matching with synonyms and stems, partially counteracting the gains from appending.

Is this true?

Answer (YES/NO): YES